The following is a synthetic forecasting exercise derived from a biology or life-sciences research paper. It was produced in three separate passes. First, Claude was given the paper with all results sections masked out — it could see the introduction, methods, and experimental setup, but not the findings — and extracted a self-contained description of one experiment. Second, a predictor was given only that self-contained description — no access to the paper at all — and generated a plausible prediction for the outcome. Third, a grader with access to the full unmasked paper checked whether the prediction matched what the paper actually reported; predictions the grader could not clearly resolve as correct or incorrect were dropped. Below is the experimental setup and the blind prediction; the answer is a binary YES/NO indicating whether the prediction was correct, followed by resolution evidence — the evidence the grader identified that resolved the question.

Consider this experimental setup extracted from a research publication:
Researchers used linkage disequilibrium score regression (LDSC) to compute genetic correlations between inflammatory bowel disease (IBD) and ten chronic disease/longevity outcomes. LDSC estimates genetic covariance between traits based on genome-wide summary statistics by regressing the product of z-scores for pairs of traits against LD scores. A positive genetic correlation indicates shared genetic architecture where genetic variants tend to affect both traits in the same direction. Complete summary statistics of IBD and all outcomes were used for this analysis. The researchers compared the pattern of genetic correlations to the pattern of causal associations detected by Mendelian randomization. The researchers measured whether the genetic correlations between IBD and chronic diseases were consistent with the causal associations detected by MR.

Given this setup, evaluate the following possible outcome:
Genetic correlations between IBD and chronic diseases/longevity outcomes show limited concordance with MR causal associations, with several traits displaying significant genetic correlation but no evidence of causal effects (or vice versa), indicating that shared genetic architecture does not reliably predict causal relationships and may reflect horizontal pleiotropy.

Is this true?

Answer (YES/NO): YES